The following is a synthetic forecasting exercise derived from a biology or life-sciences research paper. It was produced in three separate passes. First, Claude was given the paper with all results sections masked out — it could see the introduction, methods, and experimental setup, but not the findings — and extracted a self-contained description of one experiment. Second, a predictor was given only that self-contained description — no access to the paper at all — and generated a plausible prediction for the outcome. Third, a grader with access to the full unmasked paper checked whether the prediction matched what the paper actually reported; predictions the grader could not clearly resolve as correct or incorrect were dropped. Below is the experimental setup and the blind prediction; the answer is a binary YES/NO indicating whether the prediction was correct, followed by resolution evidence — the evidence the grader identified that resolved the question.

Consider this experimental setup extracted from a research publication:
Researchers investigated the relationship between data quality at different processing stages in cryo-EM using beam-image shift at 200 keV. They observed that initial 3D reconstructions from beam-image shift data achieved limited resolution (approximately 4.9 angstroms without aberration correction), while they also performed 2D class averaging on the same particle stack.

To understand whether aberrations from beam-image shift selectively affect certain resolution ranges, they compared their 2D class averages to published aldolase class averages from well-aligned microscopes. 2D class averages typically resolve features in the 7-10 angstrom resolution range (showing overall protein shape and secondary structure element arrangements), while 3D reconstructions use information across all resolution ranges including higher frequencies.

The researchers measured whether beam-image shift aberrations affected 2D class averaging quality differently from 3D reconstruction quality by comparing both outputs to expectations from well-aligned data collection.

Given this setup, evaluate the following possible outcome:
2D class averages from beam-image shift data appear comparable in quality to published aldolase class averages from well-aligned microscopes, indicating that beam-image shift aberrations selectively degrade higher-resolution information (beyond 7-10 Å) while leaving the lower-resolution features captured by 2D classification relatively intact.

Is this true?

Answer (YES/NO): YES